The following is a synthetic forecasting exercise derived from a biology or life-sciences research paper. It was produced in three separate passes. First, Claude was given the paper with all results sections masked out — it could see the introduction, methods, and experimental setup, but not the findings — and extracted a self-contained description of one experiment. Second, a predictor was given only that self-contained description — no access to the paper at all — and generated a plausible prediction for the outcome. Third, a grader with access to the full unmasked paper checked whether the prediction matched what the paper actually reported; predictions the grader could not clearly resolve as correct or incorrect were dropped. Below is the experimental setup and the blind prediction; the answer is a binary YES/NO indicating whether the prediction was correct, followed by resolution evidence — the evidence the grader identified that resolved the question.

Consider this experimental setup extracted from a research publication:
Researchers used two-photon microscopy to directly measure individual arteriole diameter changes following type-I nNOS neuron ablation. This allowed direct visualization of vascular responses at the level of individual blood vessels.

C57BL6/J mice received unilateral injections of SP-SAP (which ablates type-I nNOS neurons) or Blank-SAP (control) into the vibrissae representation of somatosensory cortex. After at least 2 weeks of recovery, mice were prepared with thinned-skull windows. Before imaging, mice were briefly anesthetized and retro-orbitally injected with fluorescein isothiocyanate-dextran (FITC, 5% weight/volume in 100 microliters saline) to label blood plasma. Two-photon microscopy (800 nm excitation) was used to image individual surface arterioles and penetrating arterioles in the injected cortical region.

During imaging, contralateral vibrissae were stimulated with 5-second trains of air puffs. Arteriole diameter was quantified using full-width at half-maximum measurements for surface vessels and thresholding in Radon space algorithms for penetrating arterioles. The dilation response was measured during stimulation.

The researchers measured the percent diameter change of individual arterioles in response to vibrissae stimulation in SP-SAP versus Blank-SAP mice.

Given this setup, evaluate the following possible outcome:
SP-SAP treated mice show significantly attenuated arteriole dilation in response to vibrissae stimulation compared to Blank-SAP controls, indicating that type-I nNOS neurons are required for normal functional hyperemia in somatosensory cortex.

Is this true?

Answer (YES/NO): YES